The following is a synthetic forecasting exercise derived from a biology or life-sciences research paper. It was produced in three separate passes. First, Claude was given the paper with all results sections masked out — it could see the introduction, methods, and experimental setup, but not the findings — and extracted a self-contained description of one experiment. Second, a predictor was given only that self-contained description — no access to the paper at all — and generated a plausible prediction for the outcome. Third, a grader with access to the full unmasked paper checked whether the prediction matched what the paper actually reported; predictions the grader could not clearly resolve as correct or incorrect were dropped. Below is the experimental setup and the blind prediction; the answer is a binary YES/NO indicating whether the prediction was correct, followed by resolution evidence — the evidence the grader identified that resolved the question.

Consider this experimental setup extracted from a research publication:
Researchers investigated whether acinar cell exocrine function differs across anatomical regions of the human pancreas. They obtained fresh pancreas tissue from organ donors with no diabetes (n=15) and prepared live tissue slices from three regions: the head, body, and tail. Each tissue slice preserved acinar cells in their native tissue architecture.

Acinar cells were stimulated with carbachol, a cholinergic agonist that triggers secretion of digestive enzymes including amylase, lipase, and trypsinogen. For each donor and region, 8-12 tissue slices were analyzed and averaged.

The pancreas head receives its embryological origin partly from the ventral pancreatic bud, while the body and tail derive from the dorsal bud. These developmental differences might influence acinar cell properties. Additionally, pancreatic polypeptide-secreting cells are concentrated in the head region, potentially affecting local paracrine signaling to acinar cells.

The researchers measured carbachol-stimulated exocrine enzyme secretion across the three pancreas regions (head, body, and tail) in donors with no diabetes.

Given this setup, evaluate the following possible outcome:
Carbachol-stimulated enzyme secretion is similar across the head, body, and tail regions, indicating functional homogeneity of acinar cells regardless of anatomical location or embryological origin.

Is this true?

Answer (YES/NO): YES